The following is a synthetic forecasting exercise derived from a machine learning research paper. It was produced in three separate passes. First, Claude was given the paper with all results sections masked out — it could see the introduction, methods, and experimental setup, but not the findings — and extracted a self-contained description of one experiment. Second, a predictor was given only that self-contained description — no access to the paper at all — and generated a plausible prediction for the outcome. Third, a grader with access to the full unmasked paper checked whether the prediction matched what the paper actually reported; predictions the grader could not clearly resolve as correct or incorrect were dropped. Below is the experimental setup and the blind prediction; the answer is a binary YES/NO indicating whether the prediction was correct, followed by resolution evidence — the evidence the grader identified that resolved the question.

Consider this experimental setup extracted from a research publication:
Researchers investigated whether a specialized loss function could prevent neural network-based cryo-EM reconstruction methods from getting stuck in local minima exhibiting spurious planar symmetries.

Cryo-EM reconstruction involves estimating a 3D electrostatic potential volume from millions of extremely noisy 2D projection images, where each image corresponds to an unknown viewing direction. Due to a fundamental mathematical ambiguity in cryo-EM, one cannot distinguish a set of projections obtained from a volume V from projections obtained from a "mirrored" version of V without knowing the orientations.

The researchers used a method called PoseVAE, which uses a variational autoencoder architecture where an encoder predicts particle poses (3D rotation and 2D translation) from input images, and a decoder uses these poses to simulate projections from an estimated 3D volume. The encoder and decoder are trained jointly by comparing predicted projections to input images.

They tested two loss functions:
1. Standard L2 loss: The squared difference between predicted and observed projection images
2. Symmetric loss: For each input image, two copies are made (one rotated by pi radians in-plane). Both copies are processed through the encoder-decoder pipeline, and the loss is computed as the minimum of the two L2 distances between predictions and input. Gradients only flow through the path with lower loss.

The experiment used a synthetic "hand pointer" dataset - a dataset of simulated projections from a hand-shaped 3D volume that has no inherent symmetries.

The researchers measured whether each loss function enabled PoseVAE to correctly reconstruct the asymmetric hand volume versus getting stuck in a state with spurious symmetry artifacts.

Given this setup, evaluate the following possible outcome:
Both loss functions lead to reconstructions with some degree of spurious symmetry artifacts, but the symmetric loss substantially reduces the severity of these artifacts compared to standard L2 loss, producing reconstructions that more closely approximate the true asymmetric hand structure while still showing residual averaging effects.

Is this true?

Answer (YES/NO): NO